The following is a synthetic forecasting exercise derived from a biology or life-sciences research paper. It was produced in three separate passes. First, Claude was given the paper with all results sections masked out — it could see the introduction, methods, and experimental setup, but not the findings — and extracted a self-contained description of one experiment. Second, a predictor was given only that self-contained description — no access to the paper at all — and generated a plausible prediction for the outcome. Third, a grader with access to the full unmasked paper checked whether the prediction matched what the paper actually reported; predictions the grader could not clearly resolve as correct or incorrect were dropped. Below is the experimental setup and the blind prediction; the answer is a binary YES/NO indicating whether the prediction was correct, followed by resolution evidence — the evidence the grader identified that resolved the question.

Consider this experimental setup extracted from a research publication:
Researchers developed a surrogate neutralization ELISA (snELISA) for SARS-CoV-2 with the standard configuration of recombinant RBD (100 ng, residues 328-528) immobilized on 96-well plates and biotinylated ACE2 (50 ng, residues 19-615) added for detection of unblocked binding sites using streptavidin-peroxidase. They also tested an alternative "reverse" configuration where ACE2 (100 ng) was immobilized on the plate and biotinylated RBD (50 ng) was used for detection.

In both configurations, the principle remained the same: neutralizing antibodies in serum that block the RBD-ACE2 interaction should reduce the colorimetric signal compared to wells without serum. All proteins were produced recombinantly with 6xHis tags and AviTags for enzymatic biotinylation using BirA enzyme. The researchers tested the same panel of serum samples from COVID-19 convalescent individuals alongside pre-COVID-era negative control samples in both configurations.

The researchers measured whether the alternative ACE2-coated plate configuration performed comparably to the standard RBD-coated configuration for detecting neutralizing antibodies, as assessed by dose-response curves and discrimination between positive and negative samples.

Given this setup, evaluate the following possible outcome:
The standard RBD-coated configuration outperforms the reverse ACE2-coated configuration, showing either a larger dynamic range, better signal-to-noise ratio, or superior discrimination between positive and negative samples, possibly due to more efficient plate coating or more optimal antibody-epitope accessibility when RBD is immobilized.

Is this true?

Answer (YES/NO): YES